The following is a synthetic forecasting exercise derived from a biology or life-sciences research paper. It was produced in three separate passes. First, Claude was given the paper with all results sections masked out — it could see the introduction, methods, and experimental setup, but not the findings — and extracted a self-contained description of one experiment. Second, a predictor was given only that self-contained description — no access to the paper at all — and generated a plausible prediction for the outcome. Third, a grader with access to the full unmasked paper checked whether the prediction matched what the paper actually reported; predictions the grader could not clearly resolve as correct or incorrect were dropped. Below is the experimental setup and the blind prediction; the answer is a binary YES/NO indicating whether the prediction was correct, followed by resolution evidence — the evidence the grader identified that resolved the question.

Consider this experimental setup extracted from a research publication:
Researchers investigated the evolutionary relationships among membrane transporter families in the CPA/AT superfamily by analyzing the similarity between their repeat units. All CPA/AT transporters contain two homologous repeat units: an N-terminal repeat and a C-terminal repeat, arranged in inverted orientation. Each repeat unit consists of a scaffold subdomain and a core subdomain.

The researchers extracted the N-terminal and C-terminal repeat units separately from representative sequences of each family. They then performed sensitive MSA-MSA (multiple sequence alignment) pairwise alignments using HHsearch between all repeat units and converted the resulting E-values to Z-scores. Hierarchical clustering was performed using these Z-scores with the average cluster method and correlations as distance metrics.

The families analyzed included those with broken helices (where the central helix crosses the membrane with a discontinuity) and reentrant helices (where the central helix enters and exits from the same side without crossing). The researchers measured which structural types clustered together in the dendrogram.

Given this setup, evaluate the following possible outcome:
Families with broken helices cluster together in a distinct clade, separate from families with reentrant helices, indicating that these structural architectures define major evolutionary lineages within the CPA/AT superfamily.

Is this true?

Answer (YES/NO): NO